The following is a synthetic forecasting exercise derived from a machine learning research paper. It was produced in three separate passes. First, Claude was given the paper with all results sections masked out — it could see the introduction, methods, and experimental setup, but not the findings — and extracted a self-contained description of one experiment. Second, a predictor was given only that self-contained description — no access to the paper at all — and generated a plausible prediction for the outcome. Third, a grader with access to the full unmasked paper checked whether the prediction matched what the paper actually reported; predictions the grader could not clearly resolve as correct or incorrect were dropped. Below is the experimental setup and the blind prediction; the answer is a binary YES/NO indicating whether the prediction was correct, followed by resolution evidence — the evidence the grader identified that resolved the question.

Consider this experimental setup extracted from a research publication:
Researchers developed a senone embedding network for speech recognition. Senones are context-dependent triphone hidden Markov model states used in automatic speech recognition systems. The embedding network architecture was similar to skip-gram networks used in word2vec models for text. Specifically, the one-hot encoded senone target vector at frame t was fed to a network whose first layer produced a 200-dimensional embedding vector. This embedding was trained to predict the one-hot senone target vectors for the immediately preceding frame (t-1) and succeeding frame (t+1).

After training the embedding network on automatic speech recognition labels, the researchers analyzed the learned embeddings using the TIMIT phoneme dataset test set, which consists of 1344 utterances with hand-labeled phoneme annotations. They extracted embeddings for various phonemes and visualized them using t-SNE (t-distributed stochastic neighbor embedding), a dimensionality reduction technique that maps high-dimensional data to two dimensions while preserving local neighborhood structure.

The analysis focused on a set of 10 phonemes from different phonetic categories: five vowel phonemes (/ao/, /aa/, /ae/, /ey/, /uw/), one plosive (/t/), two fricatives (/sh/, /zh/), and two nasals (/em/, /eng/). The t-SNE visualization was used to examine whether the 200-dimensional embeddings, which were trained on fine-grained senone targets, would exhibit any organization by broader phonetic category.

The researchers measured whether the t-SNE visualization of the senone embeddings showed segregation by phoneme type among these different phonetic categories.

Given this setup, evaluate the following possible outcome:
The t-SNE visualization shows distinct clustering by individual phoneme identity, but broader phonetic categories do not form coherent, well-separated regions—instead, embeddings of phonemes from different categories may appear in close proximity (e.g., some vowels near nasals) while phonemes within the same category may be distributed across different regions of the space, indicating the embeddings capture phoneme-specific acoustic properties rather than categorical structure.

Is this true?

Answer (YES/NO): NO